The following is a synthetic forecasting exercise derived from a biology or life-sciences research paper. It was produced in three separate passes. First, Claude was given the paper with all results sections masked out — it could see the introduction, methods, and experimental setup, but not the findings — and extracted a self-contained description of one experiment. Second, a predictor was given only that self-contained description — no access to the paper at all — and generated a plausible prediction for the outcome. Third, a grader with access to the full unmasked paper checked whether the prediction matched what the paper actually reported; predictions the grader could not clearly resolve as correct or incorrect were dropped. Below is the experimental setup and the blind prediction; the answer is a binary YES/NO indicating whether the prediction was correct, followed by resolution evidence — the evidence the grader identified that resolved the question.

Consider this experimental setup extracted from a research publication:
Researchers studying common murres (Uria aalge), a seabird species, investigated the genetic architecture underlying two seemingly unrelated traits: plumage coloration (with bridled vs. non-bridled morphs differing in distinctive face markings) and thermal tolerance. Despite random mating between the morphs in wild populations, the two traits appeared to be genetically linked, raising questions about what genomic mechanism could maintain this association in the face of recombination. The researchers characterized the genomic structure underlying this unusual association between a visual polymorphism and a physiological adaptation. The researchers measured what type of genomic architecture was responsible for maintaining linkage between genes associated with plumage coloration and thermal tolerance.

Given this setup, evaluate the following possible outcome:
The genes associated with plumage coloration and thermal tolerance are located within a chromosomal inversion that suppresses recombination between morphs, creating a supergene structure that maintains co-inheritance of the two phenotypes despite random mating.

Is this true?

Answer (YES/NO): NO